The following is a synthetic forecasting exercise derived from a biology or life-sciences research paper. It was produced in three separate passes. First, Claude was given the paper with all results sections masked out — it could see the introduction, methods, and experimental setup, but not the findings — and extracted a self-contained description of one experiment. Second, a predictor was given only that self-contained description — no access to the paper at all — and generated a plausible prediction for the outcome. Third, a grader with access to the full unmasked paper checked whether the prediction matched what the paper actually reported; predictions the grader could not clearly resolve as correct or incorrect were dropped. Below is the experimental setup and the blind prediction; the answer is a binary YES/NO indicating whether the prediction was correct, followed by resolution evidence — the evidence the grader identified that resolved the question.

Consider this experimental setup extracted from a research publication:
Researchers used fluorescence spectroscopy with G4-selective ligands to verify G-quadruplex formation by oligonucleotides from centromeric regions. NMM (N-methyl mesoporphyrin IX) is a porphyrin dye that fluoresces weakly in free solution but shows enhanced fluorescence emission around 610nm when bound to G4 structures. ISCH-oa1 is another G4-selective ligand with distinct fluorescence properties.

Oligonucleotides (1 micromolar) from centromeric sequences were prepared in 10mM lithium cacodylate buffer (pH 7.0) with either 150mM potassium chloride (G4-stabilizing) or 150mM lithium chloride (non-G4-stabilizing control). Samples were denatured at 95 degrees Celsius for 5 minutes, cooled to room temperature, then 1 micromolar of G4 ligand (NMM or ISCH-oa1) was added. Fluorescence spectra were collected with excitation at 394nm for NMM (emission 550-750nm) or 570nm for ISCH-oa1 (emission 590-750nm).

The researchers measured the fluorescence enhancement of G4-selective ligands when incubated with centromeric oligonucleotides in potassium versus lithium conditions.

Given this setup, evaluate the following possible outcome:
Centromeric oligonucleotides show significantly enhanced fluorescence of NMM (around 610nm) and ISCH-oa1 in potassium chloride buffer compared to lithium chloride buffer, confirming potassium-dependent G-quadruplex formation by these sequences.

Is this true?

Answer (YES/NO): YES